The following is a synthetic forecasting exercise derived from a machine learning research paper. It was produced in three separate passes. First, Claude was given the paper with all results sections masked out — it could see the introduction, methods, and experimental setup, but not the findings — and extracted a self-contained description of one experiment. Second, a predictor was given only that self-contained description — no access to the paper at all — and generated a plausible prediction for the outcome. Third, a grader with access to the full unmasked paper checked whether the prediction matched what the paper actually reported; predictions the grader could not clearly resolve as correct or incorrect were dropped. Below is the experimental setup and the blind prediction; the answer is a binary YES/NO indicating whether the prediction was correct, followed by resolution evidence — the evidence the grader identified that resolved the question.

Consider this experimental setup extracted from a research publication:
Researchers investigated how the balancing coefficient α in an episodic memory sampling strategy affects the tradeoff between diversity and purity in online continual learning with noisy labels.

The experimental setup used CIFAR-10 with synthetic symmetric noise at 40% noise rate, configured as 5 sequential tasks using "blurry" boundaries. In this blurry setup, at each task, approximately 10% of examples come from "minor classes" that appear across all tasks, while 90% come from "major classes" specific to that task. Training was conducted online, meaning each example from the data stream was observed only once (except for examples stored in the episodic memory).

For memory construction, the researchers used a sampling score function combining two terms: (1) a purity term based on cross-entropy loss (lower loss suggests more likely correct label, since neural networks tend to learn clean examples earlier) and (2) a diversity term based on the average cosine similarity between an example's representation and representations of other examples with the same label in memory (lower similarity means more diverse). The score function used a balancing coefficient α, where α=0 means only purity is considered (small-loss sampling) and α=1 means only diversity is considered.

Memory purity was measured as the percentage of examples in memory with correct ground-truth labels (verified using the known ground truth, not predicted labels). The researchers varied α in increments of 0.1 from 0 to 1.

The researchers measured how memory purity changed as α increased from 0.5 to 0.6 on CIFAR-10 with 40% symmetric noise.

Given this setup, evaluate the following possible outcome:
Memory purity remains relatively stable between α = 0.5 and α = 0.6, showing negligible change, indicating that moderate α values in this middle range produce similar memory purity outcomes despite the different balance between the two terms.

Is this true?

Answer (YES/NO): NO